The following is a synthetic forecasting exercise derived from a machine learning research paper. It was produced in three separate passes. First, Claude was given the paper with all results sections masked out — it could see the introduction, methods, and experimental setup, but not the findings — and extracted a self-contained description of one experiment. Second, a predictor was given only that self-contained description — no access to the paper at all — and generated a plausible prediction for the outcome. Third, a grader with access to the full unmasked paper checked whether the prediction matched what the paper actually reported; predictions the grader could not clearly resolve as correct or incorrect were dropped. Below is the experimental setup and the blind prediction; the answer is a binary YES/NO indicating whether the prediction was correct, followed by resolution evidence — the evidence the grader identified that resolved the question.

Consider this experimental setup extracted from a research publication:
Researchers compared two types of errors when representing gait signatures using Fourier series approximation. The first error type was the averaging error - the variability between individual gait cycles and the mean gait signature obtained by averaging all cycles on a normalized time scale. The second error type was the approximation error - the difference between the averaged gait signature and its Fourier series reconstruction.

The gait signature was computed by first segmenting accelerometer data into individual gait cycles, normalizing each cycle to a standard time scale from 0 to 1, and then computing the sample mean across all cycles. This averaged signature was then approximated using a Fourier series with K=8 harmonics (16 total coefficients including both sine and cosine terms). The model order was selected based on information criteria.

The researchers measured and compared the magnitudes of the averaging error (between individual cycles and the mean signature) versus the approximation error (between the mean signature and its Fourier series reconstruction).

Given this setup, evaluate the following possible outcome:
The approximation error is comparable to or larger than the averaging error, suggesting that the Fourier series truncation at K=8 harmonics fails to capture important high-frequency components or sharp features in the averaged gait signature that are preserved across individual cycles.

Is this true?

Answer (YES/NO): NO